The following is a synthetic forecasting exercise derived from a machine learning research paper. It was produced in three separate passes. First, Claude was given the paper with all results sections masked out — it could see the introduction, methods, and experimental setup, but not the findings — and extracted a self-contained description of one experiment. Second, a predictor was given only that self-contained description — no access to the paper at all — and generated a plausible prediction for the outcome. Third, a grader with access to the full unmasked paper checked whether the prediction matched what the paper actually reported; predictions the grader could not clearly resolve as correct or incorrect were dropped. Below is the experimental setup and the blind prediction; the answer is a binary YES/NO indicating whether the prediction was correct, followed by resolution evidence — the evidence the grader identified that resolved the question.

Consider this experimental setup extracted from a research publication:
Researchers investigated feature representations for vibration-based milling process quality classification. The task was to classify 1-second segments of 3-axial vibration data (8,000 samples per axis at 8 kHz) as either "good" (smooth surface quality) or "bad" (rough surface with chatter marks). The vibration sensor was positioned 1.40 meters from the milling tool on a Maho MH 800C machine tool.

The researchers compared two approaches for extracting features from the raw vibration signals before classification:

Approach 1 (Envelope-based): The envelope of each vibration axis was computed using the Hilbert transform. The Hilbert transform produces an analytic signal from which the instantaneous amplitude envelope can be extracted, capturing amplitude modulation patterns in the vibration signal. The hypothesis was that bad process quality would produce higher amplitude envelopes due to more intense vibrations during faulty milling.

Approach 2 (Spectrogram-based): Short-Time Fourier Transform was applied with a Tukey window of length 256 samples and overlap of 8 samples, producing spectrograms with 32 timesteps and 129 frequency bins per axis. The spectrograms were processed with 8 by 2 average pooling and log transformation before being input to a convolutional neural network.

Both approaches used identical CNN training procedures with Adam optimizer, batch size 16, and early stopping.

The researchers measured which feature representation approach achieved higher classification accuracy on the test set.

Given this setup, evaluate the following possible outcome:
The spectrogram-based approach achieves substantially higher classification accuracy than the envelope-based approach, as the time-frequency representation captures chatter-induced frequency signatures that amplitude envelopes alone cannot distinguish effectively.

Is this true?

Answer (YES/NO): YES